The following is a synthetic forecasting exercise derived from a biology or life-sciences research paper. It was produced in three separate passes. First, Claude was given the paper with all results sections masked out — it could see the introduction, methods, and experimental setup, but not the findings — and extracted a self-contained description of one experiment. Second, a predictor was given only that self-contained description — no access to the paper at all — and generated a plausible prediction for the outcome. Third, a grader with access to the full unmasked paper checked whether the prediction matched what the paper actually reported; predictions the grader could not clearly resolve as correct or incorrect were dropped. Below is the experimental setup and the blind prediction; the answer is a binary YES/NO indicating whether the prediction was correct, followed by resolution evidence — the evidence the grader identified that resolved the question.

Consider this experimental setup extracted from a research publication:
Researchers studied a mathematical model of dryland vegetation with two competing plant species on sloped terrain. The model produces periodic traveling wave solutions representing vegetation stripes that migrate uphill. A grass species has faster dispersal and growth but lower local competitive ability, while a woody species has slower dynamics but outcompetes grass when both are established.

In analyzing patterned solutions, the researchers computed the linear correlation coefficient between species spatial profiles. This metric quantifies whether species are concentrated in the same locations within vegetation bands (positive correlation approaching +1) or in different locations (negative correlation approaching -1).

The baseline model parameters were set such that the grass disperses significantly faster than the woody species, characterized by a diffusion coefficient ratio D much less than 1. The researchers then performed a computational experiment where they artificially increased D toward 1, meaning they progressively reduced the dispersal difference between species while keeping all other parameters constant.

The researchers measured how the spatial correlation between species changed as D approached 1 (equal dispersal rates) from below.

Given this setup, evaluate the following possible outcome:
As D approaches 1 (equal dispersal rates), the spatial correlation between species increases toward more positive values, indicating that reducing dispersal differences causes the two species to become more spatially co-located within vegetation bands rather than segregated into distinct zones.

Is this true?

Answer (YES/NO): YES